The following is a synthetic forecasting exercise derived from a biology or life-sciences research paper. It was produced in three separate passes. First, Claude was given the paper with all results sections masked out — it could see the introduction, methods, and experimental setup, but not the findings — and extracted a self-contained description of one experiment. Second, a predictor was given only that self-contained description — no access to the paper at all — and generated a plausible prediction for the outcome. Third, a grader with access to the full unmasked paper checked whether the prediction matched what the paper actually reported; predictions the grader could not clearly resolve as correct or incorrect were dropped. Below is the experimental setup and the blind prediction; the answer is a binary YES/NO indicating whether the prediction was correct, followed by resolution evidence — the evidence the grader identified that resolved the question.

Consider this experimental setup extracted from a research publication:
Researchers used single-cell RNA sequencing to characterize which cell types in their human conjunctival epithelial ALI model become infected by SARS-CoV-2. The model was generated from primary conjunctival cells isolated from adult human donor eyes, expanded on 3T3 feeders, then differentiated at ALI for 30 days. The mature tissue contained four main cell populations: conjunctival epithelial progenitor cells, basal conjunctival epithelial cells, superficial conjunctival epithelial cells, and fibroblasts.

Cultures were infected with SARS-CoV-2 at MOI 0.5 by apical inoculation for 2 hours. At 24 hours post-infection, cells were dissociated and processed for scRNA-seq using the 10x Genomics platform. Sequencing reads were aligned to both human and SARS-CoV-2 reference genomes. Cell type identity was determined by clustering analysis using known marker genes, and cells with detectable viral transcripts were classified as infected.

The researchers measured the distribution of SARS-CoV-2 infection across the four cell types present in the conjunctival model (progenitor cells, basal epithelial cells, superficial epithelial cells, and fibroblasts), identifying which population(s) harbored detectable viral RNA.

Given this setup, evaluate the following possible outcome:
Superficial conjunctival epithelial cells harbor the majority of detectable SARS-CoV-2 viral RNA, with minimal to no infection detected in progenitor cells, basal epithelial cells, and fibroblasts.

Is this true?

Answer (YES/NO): NO